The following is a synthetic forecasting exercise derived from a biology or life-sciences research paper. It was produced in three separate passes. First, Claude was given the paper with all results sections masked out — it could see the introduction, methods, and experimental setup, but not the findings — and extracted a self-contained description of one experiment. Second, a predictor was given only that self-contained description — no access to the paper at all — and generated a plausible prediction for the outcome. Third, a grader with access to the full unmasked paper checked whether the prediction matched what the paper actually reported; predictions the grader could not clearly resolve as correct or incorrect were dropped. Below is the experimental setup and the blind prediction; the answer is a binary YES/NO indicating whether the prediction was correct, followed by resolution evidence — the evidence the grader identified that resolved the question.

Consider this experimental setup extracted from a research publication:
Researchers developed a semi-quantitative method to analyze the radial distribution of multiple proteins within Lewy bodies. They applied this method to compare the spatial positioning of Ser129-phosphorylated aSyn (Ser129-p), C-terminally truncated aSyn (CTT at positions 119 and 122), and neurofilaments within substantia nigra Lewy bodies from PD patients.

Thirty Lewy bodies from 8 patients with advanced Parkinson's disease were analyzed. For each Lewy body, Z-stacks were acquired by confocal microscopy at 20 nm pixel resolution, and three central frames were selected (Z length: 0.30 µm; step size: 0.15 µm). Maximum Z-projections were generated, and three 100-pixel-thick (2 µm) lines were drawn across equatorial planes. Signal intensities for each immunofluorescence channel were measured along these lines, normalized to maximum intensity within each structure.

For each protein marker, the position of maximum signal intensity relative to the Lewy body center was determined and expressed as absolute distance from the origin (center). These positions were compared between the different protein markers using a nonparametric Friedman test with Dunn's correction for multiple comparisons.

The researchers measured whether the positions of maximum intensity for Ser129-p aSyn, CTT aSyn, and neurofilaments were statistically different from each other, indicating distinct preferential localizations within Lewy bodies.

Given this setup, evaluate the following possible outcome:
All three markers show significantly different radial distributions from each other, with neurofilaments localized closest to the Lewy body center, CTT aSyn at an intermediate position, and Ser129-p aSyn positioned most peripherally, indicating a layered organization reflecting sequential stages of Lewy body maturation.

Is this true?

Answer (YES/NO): NO